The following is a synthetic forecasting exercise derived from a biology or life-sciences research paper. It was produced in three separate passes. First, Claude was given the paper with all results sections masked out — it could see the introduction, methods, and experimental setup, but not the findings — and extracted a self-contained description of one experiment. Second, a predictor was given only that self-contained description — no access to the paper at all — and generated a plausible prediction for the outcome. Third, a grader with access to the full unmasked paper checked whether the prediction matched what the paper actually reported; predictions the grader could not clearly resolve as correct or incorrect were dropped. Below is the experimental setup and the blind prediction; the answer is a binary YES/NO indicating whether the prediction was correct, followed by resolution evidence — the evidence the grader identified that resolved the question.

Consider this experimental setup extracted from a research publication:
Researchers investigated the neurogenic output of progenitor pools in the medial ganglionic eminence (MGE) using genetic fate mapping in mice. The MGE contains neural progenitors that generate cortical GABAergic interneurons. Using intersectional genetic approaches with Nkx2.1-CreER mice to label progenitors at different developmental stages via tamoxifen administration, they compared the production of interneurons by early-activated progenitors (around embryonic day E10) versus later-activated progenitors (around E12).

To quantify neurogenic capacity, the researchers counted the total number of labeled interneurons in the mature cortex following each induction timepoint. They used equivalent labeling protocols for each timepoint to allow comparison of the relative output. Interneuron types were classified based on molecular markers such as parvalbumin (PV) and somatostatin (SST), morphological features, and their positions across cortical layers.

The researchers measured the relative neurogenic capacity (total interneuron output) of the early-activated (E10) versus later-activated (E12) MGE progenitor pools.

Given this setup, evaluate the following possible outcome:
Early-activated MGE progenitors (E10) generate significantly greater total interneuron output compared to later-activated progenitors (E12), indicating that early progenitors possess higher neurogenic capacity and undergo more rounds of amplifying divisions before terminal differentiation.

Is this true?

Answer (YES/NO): NO